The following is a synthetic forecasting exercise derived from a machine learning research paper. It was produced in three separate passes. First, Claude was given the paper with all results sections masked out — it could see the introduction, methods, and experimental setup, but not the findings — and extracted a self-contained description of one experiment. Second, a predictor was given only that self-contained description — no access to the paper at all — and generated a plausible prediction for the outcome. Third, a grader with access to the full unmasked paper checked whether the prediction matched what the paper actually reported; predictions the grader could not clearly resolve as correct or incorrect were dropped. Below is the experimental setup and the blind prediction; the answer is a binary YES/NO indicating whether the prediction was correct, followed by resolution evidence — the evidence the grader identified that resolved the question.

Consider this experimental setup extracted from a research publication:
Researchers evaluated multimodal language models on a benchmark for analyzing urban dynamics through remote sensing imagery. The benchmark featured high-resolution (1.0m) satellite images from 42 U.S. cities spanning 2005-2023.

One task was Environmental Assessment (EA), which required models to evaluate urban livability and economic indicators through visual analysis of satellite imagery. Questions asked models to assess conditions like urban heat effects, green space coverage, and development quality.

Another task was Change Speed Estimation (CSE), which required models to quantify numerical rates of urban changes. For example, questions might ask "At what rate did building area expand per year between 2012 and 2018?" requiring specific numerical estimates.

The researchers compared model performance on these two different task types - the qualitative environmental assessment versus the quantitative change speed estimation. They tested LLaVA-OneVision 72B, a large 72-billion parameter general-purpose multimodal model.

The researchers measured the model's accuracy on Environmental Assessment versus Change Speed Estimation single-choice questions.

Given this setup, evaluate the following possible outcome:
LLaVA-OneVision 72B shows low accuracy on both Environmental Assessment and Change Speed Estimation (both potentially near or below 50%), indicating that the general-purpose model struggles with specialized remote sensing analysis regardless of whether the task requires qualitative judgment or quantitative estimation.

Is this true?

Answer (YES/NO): YES